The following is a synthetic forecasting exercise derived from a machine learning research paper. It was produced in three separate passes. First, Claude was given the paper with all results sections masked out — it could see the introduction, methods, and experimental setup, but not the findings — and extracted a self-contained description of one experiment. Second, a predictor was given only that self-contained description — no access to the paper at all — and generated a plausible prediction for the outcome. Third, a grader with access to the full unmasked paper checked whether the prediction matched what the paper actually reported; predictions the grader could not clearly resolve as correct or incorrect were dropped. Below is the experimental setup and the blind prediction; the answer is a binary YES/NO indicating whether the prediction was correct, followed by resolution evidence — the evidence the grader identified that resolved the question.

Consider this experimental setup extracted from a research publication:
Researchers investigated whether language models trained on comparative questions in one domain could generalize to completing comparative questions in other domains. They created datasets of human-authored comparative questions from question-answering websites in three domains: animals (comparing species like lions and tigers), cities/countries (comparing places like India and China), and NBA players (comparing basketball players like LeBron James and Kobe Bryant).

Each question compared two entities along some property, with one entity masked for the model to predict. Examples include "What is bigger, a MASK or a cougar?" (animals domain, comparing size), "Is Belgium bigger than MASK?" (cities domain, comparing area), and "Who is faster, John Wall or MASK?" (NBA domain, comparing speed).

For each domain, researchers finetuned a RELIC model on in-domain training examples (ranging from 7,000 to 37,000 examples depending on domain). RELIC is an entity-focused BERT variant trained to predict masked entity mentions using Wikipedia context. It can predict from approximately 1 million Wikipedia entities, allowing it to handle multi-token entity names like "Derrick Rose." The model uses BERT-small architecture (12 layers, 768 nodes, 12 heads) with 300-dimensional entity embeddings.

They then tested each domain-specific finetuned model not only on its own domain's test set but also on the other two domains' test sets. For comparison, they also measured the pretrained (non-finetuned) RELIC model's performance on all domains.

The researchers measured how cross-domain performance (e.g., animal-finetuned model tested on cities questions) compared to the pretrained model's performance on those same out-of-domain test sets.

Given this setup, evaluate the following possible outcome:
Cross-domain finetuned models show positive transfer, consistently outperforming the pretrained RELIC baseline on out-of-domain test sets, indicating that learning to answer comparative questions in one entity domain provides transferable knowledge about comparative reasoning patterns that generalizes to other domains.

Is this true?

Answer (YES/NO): NO